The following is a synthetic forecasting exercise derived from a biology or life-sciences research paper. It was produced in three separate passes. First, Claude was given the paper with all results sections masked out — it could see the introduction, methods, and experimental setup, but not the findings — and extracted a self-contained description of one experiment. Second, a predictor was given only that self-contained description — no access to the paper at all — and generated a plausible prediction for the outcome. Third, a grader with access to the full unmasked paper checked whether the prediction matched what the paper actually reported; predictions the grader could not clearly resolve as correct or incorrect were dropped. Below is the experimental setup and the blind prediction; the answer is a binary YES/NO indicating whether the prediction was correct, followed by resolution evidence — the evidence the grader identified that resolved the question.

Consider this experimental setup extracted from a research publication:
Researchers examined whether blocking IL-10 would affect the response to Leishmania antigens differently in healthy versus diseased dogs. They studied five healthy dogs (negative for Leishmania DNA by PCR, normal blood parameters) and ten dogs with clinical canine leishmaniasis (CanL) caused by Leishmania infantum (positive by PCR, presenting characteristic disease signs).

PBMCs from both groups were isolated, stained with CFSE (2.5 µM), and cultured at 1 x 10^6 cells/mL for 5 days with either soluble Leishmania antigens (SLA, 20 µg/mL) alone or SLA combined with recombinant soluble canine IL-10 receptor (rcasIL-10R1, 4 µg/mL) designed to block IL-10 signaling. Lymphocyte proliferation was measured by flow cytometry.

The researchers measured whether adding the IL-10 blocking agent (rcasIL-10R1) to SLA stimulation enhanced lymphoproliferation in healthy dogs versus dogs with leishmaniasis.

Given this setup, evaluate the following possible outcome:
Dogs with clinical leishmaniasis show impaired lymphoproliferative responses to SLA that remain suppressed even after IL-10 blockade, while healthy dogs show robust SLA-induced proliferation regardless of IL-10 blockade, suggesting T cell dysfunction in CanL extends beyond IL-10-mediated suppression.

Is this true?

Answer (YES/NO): NO